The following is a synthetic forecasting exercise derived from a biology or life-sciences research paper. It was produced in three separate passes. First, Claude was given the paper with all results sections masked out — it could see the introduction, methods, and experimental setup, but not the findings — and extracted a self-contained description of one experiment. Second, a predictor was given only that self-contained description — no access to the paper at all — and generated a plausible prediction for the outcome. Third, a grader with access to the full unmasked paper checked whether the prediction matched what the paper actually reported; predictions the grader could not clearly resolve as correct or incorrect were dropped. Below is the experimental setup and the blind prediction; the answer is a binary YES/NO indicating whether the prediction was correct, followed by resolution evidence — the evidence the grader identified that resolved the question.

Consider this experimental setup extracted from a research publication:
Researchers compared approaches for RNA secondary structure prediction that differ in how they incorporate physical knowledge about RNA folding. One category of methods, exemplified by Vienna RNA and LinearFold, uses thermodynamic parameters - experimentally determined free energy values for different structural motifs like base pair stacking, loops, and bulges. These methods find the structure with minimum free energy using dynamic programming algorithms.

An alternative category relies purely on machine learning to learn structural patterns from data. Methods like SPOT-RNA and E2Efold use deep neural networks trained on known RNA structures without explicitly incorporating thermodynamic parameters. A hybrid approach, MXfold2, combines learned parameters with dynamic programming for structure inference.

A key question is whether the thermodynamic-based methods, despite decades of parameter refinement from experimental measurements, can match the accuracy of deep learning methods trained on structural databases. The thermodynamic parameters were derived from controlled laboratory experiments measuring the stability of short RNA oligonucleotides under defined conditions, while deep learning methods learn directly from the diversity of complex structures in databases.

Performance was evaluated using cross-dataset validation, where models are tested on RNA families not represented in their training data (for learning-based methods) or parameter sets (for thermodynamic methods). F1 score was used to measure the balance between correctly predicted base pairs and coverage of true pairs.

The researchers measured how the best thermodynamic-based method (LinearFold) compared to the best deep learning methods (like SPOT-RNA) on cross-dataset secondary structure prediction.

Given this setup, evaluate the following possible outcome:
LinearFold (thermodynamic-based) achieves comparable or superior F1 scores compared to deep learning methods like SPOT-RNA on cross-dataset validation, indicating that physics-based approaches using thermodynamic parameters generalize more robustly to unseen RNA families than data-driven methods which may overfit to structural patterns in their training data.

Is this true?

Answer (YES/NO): NO